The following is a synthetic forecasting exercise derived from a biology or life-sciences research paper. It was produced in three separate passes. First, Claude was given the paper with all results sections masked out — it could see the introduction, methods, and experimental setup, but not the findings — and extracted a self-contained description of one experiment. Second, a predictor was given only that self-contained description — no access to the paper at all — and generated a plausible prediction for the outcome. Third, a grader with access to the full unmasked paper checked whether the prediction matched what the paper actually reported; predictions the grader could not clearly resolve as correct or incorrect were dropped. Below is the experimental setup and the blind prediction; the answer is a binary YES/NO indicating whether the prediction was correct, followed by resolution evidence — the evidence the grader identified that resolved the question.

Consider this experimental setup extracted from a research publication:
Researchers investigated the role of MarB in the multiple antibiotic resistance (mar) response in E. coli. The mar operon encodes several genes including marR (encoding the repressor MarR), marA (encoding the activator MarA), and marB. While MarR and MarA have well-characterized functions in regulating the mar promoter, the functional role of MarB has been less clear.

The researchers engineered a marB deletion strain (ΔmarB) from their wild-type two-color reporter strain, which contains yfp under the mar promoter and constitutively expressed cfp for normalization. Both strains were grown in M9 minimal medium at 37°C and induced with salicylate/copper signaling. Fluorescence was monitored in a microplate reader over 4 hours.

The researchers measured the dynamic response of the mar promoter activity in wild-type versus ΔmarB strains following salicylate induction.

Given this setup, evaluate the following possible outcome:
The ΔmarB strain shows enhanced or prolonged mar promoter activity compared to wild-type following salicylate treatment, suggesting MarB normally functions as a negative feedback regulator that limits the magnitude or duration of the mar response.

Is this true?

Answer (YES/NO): NO